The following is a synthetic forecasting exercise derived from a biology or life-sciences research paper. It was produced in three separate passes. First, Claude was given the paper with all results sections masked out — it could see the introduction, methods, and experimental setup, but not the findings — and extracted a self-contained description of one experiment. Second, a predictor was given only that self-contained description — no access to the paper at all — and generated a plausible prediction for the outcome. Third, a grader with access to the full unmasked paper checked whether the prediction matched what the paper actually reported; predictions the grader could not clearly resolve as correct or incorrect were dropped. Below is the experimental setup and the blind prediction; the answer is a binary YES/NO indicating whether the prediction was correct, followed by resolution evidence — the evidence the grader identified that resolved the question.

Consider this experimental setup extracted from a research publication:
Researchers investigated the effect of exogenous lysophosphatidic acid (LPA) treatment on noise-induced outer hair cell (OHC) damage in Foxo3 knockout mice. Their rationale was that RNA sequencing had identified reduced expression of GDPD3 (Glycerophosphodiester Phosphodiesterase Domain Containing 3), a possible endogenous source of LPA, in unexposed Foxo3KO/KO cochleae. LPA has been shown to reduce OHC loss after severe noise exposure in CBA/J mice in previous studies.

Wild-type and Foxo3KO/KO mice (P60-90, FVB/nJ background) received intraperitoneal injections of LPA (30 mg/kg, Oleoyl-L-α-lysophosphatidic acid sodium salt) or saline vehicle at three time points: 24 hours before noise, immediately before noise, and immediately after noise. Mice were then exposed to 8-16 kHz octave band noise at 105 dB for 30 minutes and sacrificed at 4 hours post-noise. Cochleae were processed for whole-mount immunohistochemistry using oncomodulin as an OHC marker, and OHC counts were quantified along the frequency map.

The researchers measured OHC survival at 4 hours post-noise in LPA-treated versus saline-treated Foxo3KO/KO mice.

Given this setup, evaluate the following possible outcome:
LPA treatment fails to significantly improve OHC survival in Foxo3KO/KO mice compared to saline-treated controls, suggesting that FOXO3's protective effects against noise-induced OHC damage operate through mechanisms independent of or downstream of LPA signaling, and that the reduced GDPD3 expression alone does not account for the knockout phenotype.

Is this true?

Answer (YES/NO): NO